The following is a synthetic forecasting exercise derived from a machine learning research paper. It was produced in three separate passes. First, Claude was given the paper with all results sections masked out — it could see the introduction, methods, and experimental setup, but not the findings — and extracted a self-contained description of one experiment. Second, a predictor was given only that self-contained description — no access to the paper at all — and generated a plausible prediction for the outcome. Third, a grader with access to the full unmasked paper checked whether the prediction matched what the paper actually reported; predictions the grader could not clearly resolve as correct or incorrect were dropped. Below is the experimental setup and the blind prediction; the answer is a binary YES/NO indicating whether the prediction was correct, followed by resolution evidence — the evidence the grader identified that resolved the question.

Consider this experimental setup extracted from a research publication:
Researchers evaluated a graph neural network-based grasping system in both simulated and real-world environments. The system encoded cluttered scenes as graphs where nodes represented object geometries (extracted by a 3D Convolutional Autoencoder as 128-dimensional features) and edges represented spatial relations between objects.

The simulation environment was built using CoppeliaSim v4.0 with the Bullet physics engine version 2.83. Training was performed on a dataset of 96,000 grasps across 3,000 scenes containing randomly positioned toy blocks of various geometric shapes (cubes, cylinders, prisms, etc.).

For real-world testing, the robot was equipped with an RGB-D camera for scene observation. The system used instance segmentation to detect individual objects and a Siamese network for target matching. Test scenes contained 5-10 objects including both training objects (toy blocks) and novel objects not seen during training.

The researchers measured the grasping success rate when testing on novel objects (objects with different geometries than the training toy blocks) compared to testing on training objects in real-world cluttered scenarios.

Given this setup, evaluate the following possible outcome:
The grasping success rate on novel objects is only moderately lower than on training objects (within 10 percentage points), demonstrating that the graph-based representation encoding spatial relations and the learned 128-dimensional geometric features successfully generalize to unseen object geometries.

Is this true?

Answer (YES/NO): YES